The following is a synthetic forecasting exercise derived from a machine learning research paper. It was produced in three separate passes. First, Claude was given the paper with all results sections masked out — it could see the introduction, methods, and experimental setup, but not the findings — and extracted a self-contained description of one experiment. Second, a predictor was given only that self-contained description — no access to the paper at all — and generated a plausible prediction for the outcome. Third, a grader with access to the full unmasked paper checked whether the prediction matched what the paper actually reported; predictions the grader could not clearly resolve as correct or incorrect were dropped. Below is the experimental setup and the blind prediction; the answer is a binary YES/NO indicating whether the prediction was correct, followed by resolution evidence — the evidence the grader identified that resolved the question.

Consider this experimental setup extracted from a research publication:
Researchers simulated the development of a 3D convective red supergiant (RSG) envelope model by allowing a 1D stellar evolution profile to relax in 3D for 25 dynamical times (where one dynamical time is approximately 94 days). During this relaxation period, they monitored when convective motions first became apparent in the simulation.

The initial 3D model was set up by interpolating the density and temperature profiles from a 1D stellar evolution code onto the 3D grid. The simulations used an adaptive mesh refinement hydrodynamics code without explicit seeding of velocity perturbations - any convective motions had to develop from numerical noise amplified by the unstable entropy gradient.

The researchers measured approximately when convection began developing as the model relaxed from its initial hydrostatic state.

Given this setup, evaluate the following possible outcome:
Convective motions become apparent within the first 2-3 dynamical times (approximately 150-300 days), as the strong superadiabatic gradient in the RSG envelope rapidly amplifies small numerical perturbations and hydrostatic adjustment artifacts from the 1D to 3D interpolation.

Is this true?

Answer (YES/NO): NO